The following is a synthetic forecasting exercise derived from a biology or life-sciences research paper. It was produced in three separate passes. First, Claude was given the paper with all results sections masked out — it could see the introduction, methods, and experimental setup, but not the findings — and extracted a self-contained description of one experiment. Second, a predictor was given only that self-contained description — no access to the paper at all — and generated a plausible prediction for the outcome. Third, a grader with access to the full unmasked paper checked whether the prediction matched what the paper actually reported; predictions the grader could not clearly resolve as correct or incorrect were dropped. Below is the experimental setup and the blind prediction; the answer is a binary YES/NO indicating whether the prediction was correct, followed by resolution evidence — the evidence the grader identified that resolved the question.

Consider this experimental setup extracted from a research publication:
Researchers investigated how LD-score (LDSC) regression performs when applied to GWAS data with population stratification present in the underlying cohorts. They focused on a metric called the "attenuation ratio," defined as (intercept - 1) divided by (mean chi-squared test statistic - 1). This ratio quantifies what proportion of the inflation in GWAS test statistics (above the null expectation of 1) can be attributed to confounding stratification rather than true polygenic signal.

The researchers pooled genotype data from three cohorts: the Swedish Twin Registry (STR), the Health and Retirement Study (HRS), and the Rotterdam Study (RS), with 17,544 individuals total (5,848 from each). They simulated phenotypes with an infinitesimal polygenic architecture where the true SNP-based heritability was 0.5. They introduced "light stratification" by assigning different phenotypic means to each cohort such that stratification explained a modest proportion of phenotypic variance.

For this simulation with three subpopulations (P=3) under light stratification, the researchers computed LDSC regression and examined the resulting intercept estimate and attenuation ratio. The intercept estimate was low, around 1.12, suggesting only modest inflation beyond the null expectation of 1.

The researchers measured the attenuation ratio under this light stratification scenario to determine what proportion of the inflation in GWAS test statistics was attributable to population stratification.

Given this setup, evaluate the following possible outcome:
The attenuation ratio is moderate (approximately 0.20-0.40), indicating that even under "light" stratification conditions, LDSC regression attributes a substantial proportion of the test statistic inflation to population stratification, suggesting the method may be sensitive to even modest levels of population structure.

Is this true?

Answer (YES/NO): YES